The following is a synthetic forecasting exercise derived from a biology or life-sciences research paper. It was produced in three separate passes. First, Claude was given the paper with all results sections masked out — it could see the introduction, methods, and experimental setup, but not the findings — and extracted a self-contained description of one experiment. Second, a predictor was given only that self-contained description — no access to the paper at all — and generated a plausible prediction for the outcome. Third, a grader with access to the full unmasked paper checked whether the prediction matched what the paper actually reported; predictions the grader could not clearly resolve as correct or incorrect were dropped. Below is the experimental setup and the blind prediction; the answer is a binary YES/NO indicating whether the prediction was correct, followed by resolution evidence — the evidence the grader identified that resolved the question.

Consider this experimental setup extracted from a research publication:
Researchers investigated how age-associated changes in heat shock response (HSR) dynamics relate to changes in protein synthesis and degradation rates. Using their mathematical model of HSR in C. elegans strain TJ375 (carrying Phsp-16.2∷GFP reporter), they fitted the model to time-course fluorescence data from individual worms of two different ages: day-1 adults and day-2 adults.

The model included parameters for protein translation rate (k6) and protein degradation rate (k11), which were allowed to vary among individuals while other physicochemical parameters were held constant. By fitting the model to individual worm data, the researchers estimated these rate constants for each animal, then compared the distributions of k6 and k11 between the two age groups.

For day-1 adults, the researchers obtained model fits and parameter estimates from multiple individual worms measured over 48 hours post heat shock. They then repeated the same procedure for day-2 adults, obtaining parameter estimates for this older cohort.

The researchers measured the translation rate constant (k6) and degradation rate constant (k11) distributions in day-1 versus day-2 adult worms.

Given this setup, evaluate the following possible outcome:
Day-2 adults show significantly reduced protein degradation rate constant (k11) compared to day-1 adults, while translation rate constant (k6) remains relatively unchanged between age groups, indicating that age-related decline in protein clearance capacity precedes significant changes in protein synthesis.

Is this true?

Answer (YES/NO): NO